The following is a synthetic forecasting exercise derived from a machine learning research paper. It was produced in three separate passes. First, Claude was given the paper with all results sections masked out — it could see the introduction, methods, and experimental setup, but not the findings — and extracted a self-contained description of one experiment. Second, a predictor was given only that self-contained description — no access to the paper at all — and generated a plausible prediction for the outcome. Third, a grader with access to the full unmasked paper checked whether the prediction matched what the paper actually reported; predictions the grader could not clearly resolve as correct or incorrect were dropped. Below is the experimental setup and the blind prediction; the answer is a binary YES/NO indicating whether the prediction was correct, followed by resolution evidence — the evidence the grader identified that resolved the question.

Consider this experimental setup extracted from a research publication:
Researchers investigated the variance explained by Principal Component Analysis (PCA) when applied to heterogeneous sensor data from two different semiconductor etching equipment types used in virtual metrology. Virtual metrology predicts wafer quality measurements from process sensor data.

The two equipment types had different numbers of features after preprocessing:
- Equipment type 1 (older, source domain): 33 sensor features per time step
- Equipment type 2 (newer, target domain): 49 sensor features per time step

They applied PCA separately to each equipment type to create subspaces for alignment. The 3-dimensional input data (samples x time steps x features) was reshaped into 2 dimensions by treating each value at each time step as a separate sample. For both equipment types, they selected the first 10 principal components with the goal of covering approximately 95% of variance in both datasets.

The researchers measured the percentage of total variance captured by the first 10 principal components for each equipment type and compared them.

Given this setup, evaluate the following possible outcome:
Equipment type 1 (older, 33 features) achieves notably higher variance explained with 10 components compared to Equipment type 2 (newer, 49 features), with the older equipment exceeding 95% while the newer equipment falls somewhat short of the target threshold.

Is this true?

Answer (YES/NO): YES